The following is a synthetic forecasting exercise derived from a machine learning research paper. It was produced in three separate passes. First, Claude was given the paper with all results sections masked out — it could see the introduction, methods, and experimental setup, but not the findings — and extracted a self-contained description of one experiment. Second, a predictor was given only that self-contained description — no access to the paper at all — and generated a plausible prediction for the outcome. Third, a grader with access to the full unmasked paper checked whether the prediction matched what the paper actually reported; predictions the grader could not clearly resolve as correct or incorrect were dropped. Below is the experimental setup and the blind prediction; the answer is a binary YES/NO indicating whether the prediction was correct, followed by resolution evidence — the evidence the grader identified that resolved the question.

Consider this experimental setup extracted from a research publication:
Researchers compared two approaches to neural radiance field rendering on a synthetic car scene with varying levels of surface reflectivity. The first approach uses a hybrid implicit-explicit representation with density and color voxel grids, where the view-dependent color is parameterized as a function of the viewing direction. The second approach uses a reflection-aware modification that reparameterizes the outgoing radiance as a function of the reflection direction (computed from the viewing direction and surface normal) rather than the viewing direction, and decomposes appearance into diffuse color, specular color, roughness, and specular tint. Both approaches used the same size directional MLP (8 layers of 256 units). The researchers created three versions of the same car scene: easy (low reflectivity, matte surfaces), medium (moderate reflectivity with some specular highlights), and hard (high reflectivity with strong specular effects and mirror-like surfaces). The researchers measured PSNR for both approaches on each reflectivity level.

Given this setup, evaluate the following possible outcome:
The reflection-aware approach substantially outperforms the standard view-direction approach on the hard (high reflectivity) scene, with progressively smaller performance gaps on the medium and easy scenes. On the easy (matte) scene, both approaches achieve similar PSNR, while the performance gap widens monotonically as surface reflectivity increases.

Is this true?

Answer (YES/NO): NO